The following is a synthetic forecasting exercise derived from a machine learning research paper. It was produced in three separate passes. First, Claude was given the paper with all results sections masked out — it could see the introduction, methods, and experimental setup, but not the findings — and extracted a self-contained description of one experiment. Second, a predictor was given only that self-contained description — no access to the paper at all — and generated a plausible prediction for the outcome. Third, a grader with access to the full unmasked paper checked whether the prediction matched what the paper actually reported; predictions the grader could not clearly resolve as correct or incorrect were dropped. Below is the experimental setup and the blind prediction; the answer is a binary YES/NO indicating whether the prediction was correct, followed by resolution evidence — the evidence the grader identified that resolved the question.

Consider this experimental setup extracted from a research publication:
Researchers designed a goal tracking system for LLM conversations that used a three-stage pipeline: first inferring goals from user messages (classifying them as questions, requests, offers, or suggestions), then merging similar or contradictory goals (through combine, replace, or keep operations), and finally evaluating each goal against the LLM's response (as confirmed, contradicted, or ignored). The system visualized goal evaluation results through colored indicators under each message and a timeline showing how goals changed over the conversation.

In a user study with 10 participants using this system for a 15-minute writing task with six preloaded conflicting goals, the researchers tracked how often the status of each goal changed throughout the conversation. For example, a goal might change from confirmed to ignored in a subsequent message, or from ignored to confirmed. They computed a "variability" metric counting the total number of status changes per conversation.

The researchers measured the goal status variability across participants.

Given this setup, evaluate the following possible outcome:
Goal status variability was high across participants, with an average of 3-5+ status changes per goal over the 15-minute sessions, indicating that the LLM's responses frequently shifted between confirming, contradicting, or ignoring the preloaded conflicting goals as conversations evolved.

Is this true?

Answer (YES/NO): NO